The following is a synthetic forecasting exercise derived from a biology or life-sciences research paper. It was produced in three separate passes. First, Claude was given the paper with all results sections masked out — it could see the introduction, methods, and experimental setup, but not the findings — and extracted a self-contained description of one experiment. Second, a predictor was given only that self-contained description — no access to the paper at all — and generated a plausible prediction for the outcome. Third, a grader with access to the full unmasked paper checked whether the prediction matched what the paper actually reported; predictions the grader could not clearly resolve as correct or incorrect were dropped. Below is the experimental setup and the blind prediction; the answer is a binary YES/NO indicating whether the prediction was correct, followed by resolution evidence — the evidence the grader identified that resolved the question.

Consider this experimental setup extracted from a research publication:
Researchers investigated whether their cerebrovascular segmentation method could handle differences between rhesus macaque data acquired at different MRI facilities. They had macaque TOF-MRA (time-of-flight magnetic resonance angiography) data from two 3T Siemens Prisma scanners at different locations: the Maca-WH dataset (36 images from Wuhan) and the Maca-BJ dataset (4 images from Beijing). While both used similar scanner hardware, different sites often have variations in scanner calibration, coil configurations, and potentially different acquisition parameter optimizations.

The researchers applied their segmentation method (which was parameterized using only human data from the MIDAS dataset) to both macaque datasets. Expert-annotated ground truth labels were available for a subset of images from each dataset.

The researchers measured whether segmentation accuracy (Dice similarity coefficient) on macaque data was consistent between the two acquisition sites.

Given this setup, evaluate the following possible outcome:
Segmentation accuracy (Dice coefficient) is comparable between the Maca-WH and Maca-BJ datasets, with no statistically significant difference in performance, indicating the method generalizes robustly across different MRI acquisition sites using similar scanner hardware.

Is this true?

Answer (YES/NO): NO